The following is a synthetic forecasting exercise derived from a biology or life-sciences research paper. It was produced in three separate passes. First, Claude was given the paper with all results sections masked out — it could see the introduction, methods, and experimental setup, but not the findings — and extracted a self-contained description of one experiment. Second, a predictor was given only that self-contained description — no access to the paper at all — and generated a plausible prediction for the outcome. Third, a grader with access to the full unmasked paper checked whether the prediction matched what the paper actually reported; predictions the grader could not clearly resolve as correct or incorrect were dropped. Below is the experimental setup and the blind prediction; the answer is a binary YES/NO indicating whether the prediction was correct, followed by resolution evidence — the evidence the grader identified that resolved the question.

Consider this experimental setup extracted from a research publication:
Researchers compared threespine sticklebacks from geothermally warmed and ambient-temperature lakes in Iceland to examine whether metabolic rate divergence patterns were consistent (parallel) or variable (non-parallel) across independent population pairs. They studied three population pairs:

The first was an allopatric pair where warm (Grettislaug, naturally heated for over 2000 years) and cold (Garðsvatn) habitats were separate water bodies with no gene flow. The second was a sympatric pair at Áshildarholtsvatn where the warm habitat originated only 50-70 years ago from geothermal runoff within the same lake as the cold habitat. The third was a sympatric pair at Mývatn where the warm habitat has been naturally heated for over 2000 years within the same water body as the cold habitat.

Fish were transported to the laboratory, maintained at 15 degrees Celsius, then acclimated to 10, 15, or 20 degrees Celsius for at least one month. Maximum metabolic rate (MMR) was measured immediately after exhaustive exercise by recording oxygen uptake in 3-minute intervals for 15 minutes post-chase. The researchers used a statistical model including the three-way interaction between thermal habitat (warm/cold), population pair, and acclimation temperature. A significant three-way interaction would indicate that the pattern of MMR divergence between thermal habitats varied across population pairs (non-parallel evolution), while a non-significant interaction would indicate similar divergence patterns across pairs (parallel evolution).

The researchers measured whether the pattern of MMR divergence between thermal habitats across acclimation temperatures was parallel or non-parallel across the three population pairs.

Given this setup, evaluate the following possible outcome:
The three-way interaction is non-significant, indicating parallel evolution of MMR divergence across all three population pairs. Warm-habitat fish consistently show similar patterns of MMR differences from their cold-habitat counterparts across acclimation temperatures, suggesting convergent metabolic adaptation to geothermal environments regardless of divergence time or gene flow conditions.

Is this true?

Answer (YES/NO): NO